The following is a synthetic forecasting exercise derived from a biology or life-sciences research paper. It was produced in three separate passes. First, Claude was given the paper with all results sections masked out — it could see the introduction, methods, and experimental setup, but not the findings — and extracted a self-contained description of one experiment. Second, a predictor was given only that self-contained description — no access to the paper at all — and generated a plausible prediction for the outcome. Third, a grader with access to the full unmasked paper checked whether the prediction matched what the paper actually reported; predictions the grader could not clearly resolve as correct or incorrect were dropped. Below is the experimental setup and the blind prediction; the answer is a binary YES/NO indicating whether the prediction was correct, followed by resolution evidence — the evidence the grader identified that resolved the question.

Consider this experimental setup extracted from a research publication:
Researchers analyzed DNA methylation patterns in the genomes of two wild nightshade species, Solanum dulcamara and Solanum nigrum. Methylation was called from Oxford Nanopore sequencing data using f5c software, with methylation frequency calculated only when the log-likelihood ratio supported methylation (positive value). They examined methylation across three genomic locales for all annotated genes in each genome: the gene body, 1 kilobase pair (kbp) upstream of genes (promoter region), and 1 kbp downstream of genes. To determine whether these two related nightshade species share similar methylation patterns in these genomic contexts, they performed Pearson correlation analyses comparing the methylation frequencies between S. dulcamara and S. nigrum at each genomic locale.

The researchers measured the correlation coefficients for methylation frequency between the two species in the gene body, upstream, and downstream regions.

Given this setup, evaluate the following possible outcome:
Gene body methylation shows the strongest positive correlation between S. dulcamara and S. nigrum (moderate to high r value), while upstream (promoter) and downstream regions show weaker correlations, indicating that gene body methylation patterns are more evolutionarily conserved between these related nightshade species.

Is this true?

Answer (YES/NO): NO